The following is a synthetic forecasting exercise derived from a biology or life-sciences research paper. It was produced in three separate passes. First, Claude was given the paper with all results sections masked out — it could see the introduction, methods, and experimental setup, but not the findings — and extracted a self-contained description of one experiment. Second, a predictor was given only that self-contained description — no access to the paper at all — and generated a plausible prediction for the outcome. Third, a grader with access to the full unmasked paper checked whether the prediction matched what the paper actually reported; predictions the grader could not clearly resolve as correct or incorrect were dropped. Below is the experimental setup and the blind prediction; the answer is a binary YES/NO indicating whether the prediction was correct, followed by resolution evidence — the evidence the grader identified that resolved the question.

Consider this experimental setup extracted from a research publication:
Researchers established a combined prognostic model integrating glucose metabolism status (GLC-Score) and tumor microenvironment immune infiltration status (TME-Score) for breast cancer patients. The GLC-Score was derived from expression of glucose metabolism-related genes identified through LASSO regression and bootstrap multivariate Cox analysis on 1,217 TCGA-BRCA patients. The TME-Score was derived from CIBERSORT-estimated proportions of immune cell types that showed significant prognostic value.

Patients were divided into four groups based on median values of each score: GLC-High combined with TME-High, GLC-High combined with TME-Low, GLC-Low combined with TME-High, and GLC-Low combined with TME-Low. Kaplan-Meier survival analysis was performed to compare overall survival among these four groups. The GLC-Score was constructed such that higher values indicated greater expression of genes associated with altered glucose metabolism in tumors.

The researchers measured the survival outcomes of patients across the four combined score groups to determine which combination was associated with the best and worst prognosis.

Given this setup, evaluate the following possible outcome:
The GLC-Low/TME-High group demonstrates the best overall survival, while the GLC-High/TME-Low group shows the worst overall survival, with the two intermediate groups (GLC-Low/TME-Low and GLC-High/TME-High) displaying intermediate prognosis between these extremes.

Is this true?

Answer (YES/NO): YES